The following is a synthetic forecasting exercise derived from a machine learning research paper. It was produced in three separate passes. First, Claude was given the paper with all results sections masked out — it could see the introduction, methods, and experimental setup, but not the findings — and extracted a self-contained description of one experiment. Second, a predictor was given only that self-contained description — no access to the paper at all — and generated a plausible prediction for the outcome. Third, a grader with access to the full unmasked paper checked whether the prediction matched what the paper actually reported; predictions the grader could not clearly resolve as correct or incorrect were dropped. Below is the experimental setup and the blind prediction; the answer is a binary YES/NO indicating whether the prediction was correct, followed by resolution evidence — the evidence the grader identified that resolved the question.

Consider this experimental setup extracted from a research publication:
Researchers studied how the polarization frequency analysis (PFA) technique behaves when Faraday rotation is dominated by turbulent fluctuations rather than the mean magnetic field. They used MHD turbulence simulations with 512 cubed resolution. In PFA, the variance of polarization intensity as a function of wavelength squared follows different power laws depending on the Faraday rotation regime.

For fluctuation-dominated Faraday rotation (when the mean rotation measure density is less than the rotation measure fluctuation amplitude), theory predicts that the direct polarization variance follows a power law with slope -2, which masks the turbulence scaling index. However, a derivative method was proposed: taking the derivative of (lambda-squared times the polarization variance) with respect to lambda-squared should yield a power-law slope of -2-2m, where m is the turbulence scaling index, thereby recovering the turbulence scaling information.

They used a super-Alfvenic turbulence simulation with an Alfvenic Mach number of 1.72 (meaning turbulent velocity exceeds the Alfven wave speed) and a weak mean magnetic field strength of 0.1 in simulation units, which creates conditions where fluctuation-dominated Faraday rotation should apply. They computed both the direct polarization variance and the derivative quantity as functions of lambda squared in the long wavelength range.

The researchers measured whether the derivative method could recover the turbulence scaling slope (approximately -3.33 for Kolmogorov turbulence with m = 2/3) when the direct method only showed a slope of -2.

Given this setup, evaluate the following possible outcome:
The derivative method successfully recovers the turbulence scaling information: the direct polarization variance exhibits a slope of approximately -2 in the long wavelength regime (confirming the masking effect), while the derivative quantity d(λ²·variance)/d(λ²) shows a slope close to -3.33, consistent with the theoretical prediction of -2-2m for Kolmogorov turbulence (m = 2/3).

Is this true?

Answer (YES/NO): YES